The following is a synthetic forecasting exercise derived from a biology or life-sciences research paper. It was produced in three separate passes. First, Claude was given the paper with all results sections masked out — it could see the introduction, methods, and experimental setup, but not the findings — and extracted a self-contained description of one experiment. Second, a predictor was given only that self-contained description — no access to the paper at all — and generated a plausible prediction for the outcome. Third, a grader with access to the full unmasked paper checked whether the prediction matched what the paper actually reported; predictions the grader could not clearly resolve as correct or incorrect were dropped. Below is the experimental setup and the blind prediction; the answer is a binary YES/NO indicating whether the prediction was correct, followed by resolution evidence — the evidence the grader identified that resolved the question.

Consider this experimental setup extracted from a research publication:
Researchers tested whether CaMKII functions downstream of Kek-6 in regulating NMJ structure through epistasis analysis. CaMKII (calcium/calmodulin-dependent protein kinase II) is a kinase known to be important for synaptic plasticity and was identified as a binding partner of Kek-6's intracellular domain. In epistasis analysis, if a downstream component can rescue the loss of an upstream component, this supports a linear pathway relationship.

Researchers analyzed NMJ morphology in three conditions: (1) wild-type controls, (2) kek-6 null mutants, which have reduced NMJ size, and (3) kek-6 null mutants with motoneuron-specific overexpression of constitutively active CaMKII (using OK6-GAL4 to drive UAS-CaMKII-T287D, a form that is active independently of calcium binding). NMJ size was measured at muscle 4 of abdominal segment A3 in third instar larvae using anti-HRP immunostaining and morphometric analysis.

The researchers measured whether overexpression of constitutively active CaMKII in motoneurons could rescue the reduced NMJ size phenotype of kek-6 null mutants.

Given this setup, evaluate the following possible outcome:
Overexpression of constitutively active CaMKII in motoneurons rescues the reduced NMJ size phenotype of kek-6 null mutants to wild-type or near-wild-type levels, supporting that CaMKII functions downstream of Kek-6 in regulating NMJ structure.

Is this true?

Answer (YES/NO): YES